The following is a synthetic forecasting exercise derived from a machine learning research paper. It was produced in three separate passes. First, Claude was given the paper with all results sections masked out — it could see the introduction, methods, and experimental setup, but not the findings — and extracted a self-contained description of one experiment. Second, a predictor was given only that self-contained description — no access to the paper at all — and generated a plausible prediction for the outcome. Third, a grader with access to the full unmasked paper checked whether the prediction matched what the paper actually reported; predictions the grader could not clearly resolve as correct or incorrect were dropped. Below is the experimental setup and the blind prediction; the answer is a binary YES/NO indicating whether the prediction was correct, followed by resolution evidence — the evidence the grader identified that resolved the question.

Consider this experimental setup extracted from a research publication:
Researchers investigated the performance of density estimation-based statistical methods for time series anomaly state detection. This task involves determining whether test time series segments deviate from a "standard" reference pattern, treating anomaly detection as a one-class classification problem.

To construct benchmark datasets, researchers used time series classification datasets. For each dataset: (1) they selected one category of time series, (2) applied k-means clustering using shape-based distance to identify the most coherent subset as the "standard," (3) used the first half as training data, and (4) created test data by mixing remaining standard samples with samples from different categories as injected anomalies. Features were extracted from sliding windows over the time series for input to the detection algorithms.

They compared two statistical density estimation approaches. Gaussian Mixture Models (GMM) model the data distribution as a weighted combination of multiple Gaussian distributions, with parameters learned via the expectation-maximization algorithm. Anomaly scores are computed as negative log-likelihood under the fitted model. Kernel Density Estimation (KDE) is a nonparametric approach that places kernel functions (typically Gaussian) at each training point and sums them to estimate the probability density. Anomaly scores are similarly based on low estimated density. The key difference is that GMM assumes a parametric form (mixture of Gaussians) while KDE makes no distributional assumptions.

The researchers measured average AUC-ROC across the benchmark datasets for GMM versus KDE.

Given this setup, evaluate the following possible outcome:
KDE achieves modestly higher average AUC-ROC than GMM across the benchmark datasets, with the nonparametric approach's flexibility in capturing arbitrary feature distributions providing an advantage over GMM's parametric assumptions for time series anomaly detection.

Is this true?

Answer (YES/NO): YES